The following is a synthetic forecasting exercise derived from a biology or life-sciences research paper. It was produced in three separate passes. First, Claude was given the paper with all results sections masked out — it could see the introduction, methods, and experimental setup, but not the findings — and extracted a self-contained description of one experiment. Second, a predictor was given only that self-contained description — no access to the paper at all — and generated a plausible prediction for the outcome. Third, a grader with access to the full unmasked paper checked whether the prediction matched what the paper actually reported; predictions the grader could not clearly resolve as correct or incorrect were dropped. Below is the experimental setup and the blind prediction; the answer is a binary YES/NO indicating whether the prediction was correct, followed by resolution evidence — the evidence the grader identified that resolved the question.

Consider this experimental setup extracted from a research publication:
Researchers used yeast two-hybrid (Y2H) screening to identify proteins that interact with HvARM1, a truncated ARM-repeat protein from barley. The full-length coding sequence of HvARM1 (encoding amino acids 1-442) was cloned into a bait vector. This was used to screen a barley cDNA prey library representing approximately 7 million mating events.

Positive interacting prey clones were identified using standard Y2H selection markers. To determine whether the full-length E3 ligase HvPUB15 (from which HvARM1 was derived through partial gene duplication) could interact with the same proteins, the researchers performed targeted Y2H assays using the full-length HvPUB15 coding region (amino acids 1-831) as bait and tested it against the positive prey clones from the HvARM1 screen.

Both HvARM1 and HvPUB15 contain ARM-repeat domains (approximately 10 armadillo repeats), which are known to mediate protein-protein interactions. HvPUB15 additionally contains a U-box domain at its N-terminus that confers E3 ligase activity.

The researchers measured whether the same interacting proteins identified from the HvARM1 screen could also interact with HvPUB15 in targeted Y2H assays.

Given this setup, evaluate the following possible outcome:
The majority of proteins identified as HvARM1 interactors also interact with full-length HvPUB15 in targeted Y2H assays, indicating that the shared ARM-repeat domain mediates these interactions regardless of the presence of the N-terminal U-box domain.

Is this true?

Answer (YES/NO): NO